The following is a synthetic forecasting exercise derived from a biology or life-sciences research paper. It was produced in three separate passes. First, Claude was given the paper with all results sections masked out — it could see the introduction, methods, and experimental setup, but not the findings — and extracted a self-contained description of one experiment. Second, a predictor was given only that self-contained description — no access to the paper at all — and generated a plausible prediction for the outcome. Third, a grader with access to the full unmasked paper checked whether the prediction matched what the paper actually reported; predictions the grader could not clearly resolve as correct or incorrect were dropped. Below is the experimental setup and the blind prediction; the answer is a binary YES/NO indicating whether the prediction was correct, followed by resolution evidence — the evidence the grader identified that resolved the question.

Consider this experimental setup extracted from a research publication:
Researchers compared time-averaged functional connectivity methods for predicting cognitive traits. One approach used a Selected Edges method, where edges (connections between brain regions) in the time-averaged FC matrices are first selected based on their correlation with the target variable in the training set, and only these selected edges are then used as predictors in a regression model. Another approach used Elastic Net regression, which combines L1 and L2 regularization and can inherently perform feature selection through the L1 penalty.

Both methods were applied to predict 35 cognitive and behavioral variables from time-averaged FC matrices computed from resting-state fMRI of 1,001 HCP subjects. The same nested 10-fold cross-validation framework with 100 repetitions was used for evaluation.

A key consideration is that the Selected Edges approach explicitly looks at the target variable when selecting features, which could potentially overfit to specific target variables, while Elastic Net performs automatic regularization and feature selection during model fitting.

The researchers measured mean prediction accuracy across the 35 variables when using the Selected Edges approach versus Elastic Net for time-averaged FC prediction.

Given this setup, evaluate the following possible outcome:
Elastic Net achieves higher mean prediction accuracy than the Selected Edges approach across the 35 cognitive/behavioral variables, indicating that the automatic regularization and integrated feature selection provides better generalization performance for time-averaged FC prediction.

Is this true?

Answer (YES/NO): YES